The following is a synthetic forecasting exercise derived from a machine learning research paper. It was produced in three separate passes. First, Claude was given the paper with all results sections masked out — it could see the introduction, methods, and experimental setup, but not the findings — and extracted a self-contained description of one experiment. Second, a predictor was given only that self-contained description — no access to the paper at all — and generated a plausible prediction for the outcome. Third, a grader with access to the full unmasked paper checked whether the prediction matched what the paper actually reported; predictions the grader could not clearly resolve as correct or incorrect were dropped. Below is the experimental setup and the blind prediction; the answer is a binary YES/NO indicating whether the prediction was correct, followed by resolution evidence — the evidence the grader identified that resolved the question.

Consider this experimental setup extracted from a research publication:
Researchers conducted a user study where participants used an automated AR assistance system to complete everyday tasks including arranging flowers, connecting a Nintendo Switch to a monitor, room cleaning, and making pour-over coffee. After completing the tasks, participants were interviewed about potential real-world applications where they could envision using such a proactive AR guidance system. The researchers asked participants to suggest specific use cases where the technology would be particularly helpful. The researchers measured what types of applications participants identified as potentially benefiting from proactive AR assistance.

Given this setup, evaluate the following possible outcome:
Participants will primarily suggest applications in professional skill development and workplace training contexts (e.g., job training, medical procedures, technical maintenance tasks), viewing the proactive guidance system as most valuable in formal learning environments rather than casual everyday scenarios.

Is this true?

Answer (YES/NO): NO